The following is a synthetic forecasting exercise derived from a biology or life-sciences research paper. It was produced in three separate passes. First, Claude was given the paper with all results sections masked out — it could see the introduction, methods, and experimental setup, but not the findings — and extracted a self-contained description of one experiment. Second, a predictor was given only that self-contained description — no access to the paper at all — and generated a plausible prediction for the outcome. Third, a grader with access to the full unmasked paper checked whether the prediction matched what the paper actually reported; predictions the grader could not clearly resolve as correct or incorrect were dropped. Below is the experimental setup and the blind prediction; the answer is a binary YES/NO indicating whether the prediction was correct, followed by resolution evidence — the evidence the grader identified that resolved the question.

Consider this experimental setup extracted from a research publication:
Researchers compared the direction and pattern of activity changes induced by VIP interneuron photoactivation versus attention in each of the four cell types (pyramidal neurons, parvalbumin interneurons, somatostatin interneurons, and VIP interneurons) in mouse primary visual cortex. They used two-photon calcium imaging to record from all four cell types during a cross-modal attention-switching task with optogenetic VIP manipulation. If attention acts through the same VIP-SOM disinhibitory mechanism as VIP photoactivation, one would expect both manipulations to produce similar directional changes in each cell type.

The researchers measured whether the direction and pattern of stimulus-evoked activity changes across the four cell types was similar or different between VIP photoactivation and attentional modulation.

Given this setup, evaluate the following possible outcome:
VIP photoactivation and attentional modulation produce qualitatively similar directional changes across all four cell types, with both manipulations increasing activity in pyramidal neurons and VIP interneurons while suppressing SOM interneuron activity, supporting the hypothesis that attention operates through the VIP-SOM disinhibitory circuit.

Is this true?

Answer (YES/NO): NO